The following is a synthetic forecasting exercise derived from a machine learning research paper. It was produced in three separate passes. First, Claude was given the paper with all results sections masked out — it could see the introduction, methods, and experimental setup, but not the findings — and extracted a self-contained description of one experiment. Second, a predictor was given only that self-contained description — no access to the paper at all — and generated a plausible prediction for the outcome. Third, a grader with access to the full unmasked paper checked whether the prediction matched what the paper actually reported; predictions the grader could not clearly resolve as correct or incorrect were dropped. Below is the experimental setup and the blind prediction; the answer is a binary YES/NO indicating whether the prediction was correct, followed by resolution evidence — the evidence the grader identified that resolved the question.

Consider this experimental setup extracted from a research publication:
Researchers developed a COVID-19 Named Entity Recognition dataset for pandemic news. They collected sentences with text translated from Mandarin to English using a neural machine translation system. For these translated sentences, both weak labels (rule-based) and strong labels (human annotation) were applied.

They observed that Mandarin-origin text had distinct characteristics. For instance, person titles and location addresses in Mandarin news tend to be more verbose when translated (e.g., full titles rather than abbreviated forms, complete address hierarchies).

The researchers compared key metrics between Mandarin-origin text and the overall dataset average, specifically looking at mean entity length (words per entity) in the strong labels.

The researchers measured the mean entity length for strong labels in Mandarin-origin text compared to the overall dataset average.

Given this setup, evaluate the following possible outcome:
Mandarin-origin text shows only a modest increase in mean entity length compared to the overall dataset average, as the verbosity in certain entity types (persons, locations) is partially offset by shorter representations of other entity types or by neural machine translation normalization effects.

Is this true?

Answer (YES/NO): NO